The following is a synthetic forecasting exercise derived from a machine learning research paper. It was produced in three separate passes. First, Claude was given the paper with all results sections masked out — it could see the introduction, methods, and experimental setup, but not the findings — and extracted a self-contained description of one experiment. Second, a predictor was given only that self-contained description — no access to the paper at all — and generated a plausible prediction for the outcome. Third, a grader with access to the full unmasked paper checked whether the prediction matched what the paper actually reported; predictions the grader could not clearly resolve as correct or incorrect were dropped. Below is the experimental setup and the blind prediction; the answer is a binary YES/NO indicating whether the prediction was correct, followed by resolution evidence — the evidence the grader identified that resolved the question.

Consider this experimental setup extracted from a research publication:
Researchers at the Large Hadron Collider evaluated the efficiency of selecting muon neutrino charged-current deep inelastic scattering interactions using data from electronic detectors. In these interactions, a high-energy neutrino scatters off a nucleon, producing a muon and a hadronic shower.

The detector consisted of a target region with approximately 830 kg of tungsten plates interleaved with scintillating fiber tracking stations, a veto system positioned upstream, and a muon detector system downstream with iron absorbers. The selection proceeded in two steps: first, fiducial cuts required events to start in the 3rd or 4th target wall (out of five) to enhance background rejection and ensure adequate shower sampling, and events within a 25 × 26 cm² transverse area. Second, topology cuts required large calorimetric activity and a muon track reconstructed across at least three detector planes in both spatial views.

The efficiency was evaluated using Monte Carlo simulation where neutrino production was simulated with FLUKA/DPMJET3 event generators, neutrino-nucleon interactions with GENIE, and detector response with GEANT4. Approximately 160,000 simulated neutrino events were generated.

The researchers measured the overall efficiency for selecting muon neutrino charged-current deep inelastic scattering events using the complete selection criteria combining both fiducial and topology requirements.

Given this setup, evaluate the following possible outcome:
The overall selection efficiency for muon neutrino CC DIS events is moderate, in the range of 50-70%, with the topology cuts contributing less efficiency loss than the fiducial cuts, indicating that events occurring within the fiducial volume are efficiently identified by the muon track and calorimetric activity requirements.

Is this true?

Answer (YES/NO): NO